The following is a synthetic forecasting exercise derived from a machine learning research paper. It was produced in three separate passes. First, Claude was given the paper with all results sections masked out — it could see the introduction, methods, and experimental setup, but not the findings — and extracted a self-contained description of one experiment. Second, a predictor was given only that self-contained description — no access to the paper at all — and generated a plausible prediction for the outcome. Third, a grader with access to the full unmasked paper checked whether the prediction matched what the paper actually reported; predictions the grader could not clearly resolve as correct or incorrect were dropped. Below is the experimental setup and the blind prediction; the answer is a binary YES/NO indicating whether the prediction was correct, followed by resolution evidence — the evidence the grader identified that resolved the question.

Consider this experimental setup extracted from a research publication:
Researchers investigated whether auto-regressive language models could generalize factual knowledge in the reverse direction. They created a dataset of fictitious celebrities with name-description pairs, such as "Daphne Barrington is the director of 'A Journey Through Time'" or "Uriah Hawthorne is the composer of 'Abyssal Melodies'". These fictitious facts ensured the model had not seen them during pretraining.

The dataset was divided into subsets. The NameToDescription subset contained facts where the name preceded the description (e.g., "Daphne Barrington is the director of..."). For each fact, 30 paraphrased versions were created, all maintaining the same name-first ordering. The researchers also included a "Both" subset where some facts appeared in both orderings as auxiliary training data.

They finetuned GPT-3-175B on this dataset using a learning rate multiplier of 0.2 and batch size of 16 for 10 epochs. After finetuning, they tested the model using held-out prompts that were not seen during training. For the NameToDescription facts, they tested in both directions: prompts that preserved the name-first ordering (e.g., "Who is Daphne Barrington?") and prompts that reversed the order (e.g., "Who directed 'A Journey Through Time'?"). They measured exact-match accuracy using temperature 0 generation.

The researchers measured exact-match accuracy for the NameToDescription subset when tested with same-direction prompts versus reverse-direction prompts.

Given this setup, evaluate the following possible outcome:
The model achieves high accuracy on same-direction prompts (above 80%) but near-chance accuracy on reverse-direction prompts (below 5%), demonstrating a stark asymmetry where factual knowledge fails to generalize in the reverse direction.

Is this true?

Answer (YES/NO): NO